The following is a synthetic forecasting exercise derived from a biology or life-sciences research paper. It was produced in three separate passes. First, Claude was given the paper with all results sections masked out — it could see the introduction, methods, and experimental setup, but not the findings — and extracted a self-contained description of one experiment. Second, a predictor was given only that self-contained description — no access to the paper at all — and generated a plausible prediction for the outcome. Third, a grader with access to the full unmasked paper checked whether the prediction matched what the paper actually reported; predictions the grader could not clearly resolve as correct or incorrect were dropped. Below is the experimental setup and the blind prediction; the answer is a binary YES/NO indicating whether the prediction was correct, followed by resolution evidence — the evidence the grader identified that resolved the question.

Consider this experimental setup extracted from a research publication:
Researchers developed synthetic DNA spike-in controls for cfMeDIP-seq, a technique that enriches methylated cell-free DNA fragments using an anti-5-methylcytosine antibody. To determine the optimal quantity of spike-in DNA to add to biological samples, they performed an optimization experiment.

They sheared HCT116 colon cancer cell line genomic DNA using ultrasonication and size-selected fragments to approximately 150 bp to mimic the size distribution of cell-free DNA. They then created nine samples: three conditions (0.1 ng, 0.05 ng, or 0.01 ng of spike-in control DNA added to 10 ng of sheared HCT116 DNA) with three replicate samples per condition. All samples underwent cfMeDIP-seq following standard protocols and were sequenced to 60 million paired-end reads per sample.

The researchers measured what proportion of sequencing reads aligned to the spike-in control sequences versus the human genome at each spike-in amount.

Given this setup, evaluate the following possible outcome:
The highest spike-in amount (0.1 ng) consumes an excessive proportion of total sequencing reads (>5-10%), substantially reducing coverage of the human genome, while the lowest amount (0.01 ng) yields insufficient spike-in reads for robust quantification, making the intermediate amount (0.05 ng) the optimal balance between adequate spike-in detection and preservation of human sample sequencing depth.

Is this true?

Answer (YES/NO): NO